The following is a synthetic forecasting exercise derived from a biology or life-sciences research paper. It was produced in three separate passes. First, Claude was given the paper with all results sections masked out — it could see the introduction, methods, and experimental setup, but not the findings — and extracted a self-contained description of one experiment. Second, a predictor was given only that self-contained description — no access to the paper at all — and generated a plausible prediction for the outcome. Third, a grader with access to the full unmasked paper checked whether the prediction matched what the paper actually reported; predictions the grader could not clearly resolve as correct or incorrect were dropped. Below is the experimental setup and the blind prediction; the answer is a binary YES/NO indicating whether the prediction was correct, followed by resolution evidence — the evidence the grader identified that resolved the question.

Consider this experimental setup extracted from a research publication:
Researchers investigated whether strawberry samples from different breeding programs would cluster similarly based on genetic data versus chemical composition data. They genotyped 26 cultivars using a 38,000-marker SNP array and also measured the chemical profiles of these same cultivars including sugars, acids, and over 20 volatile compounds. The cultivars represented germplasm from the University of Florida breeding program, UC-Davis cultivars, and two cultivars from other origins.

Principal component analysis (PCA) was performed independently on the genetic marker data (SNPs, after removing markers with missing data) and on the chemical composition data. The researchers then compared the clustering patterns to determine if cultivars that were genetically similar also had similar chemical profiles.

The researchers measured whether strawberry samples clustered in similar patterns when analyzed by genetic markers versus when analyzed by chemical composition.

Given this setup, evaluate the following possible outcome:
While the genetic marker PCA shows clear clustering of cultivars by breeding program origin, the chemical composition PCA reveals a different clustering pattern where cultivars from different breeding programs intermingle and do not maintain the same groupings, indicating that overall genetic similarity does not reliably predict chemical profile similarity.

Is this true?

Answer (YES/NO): YES